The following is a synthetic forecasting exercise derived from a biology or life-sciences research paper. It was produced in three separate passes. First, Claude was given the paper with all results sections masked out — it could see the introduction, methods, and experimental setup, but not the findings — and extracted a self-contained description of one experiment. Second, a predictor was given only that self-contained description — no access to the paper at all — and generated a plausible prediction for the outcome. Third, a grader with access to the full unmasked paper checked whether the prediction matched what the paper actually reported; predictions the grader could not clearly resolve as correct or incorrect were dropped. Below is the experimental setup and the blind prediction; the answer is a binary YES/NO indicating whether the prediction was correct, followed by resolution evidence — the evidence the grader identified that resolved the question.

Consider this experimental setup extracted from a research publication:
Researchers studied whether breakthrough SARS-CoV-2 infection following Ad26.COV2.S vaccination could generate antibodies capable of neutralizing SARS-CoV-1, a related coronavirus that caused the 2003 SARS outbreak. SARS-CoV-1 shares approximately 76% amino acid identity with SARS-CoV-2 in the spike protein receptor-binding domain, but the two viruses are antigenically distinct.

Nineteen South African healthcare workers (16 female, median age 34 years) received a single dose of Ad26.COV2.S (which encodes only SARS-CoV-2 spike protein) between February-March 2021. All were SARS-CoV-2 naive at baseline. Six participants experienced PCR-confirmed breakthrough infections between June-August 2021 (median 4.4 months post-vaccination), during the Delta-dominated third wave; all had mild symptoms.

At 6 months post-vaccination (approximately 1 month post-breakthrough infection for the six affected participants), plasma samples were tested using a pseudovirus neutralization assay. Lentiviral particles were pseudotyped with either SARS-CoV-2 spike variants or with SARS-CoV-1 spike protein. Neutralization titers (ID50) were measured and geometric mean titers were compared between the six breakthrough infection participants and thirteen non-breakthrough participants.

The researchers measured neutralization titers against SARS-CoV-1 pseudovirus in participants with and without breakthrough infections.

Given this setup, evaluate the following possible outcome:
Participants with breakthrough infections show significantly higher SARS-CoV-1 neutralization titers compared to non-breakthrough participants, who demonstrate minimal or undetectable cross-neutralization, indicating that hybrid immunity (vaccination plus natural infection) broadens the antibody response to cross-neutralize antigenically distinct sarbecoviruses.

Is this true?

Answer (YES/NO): YES